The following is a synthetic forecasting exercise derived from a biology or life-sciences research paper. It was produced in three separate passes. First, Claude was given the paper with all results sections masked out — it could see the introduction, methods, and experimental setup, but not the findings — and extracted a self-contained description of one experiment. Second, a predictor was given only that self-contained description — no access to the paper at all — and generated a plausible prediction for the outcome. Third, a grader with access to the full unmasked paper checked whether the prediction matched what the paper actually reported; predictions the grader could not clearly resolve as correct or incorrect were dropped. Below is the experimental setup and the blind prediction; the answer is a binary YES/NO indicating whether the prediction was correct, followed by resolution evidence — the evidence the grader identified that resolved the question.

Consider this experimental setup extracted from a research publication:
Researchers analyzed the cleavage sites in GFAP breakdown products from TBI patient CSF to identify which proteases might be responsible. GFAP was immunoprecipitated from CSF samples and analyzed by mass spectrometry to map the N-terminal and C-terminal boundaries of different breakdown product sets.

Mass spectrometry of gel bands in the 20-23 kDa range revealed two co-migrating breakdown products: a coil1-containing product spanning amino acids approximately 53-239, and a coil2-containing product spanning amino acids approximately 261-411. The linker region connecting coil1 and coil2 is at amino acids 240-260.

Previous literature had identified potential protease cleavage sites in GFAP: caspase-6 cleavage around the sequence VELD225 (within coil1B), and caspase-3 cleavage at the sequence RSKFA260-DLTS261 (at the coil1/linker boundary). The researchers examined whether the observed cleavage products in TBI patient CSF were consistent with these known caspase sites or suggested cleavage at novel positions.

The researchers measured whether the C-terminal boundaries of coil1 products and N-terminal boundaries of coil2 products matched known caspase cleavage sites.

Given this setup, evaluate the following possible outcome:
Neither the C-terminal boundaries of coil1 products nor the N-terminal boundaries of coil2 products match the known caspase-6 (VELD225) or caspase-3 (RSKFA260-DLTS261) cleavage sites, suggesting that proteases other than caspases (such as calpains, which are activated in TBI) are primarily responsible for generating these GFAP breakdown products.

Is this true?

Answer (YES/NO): NO